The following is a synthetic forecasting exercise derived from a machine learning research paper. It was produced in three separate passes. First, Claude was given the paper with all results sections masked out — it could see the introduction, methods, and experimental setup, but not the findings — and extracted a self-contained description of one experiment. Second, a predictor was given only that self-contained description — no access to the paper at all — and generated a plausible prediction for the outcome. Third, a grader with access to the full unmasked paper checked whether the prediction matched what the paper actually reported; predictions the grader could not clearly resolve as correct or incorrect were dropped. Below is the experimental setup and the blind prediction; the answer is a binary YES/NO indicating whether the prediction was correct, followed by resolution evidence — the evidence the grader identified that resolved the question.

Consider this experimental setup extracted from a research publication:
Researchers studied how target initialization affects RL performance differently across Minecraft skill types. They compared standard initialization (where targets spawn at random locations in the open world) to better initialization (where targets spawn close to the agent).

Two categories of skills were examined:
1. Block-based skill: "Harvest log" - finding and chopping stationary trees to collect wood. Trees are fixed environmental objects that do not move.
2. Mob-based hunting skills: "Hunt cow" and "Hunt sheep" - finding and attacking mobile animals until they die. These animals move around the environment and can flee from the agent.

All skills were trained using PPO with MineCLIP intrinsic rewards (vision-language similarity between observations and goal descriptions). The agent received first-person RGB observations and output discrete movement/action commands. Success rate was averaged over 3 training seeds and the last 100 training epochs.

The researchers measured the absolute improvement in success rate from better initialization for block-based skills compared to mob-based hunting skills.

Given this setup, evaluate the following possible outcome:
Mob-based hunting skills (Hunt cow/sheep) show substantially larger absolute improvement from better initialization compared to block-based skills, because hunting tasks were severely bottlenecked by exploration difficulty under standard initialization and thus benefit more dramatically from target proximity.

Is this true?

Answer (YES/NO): NO